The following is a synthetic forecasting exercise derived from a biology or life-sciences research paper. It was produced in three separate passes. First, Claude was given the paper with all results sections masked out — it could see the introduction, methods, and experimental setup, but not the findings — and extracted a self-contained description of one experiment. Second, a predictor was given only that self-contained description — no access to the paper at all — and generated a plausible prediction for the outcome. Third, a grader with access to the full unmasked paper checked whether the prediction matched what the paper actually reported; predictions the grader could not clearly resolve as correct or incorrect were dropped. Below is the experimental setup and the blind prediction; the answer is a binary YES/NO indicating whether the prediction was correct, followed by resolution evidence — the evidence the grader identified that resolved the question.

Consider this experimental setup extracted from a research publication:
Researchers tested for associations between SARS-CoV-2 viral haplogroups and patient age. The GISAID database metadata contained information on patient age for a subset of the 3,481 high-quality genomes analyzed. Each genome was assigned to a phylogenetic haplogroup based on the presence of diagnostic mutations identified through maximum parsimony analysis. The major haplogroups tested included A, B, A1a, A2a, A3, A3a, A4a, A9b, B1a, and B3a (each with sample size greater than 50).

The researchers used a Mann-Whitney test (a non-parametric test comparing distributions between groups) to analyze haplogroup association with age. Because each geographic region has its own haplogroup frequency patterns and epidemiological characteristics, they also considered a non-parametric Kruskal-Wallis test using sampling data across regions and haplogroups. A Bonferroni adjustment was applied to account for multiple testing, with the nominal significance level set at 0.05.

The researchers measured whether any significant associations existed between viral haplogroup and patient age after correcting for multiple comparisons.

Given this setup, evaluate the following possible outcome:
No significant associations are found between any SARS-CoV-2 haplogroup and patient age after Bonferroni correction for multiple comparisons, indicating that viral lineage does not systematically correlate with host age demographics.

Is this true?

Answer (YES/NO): YES